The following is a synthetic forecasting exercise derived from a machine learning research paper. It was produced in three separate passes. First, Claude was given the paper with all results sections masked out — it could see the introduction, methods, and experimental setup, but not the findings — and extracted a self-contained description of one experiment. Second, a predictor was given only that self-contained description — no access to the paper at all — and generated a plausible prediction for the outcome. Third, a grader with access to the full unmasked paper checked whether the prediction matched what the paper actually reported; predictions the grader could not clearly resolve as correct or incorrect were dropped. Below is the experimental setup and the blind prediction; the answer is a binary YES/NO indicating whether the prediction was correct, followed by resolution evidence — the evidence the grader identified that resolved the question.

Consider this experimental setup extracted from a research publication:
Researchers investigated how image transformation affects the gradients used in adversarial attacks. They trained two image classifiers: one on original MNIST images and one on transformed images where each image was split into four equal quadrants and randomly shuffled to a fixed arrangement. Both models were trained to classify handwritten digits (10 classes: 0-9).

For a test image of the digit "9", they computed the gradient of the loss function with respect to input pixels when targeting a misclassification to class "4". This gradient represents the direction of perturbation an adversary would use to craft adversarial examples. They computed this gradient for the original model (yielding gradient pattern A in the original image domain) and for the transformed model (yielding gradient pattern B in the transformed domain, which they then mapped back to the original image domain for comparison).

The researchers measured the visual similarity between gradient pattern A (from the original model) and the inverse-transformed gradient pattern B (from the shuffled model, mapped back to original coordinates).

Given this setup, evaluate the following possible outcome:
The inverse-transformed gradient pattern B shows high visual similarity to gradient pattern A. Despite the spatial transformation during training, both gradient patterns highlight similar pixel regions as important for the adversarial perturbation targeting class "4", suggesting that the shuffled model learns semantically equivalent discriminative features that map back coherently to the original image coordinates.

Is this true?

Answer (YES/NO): NO